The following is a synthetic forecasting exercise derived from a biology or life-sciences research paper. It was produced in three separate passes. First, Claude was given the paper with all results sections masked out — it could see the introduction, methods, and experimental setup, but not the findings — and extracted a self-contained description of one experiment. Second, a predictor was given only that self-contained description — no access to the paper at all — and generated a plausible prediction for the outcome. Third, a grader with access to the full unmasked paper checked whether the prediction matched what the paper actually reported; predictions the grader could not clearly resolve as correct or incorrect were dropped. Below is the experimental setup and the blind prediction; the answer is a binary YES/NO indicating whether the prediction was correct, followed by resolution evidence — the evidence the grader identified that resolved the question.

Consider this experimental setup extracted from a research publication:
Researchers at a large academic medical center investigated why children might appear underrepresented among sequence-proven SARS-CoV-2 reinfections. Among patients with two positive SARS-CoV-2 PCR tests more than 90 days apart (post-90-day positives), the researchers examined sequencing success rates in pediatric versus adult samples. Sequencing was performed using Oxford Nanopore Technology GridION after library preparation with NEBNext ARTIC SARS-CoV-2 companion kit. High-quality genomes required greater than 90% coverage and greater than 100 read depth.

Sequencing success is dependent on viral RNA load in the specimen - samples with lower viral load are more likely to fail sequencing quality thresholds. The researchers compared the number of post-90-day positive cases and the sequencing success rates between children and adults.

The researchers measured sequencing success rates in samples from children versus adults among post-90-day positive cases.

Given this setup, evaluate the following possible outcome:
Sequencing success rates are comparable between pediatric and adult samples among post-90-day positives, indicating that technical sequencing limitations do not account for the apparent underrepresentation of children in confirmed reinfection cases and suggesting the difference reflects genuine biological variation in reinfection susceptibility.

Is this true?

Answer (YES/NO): NO